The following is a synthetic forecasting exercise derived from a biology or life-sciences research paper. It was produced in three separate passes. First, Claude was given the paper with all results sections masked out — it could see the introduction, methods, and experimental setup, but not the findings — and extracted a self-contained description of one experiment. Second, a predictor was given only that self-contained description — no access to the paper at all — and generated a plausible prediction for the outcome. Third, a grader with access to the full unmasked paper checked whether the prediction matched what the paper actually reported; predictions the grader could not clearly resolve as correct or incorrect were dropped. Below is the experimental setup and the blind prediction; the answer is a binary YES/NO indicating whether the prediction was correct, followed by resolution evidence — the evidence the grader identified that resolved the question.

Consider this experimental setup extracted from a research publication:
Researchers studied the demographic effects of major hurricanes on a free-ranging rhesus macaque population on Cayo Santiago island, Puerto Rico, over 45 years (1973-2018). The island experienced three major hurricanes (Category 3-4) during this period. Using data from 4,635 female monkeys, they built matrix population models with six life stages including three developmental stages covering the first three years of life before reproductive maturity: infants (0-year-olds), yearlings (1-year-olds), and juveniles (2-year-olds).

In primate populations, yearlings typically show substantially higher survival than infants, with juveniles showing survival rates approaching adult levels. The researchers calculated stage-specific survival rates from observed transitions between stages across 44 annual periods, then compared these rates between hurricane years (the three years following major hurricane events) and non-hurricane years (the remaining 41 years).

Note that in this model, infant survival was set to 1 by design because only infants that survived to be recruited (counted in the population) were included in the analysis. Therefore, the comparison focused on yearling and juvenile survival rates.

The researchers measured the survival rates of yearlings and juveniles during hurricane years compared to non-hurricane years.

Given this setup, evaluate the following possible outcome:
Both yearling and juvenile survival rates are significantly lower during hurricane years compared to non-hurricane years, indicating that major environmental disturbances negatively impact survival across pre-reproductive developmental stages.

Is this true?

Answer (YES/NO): NO